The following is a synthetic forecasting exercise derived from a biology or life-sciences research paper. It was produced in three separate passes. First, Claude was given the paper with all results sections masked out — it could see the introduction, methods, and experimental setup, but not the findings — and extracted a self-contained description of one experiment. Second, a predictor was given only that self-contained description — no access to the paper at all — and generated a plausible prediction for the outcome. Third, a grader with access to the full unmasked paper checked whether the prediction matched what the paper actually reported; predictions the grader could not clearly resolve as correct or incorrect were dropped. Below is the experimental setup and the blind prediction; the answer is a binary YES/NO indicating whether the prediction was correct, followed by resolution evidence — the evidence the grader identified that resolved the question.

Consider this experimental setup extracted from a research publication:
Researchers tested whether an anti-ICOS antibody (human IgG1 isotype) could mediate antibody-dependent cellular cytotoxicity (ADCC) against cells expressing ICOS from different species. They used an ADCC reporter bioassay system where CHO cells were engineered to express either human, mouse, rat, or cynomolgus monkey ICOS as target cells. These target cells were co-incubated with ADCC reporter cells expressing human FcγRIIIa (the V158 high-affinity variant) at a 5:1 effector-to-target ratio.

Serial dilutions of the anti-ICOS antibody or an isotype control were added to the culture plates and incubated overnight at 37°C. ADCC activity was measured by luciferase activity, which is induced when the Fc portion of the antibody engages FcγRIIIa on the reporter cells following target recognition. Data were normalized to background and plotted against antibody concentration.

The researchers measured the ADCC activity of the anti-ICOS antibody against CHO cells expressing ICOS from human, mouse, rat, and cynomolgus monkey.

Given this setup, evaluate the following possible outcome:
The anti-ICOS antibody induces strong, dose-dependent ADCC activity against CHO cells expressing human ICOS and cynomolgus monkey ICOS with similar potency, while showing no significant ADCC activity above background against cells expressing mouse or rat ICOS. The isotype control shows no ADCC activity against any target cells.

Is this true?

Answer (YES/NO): NO